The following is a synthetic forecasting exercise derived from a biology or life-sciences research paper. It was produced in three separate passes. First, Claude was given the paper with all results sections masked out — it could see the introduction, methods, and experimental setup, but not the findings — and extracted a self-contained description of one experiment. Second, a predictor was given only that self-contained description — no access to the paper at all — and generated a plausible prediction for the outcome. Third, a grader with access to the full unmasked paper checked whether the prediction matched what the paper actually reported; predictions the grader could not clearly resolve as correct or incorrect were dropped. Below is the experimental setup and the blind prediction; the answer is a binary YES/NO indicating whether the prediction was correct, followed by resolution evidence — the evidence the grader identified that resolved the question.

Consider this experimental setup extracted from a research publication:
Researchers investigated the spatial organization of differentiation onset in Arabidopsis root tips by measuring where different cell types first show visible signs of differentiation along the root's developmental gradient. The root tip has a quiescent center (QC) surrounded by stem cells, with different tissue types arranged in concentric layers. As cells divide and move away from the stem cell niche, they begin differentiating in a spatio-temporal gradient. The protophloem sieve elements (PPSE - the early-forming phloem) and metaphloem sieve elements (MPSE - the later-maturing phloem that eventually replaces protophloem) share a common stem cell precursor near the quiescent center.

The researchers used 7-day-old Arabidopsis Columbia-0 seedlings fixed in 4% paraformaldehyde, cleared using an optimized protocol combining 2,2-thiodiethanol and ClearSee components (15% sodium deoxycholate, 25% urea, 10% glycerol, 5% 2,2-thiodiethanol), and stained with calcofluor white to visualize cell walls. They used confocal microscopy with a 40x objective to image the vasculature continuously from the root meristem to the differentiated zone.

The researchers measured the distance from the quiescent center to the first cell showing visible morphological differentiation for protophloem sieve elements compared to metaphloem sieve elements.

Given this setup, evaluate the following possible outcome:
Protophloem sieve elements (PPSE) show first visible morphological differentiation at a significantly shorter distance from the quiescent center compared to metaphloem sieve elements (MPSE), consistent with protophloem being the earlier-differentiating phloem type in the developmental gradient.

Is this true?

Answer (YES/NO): YES